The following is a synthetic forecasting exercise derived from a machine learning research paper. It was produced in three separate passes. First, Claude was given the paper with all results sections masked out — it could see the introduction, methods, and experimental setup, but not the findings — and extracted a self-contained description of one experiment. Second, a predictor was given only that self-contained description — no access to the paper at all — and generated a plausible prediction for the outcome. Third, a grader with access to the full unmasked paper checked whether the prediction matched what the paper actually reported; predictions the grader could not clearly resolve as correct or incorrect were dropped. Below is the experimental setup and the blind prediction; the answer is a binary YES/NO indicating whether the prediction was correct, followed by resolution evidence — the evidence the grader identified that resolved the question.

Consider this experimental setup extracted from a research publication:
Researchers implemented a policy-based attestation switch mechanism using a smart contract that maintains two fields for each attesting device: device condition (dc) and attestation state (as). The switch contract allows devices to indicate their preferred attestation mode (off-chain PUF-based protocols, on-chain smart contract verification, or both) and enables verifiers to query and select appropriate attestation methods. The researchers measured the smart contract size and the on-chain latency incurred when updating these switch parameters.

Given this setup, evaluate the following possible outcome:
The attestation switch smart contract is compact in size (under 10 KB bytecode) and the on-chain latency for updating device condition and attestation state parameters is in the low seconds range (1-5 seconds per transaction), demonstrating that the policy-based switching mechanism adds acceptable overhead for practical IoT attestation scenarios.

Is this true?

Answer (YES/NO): NO